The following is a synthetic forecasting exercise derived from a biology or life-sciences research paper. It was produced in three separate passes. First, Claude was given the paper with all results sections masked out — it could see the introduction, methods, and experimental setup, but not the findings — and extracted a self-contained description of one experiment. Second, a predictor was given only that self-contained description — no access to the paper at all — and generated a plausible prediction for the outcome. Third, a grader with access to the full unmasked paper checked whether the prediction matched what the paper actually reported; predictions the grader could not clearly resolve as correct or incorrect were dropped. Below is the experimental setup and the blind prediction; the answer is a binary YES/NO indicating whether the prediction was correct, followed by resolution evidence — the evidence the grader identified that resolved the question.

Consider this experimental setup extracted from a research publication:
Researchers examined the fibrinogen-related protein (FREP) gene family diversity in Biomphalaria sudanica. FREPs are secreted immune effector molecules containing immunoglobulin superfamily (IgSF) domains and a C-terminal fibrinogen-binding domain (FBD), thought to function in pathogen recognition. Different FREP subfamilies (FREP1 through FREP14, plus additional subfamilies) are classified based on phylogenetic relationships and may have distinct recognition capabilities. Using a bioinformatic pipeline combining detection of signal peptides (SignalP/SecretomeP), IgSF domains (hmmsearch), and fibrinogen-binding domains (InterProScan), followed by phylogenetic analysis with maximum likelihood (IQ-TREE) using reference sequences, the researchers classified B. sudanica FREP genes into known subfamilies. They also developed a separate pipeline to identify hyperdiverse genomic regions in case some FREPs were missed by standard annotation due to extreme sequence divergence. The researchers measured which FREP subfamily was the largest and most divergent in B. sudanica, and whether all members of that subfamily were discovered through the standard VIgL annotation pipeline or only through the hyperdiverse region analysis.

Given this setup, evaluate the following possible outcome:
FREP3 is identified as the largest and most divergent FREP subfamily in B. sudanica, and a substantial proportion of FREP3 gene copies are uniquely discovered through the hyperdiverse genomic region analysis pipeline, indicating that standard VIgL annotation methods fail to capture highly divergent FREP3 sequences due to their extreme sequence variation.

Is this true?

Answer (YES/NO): NO